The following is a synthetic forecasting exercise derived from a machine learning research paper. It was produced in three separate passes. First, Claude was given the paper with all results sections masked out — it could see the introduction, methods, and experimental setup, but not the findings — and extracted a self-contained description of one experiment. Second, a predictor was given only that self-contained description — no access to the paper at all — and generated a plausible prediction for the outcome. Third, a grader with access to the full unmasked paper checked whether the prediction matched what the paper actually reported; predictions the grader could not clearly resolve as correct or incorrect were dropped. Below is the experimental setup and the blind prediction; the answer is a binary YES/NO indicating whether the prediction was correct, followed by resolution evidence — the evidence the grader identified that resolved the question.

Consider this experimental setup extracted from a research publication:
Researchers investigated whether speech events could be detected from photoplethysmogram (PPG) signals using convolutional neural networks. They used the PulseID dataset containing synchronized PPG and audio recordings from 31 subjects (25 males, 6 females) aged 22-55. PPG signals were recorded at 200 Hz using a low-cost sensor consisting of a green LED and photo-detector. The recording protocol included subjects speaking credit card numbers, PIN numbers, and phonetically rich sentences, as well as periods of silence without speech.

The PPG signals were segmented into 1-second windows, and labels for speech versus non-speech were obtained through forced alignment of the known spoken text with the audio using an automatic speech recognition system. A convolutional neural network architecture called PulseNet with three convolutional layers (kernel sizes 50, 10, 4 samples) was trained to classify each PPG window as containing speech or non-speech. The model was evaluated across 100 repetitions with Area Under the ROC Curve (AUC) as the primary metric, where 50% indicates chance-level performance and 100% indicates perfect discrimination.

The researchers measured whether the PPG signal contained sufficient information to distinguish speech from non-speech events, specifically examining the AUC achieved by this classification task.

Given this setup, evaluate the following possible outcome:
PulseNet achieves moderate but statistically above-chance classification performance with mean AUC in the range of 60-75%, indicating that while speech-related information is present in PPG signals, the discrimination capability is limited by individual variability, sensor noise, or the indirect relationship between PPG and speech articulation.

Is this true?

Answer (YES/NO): YES